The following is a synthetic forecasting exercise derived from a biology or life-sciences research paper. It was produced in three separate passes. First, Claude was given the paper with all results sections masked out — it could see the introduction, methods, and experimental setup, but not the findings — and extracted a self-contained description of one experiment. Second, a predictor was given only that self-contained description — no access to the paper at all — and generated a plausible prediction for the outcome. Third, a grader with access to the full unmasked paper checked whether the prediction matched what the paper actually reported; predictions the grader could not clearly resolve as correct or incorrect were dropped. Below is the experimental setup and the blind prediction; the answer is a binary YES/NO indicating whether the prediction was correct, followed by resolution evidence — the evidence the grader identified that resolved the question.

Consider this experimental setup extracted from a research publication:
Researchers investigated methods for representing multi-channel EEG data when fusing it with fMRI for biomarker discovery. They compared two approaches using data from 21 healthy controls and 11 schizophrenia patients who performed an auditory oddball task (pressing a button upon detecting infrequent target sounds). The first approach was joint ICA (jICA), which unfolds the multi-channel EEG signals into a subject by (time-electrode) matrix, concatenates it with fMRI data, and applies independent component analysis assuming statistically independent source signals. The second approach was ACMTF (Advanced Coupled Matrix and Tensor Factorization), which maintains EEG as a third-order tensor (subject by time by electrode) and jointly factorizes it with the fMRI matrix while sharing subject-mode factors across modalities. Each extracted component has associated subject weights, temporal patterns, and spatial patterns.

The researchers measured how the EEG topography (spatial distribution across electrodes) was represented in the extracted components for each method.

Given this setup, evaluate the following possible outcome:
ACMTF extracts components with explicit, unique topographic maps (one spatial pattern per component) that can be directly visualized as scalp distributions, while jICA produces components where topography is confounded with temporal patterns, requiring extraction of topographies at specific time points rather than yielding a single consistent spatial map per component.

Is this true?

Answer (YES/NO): YES